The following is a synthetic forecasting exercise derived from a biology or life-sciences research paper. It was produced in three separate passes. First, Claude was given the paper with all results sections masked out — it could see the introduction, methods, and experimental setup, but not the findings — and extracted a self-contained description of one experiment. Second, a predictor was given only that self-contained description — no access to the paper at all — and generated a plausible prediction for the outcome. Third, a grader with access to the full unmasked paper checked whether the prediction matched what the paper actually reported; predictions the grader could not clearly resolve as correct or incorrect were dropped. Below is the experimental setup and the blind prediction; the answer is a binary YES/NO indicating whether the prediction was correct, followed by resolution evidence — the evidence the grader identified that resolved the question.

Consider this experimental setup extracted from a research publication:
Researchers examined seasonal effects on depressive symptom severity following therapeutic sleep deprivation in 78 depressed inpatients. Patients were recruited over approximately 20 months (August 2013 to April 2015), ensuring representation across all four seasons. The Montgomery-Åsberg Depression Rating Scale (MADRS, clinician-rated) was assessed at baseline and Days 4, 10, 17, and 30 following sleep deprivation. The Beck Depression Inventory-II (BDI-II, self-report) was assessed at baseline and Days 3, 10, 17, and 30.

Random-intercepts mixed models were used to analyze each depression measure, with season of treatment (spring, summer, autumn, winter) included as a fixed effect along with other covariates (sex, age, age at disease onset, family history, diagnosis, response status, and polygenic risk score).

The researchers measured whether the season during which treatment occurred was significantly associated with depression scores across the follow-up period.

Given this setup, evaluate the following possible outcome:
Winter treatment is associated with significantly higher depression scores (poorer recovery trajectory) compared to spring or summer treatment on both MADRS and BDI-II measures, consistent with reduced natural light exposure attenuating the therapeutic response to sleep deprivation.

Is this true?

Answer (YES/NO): NO